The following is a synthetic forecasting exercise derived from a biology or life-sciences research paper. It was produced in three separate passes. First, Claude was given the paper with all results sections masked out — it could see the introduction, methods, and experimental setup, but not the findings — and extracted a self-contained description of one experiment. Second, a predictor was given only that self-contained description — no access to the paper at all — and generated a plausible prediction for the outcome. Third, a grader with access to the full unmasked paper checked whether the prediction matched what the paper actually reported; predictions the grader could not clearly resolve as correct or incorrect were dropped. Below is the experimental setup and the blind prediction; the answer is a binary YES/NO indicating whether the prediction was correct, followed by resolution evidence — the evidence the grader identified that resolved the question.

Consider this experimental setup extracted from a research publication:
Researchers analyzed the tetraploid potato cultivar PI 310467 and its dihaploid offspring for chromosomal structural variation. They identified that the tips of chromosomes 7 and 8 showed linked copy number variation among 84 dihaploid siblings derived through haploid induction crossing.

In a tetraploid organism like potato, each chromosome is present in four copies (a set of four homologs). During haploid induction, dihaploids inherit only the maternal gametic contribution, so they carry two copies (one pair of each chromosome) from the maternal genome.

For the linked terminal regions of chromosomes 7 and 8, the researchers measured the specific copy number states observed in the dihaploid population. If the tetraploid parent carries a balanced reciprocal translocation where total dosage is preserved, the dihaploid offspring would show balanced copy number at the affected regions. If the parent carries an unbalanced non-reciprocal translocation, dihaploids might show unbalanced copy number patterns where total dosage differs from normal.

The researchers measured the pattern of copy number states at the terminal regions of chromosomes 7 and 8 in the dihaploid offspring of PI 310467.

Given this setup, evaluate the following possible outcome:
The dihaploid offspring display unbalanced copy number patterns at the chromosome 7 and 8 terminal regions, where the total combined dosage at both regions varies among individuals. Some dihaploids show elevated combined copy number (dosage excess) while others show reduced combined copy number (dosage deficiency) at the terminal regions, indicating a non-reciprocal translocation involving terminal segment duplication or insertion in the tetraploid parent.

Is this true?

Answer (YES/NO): NO